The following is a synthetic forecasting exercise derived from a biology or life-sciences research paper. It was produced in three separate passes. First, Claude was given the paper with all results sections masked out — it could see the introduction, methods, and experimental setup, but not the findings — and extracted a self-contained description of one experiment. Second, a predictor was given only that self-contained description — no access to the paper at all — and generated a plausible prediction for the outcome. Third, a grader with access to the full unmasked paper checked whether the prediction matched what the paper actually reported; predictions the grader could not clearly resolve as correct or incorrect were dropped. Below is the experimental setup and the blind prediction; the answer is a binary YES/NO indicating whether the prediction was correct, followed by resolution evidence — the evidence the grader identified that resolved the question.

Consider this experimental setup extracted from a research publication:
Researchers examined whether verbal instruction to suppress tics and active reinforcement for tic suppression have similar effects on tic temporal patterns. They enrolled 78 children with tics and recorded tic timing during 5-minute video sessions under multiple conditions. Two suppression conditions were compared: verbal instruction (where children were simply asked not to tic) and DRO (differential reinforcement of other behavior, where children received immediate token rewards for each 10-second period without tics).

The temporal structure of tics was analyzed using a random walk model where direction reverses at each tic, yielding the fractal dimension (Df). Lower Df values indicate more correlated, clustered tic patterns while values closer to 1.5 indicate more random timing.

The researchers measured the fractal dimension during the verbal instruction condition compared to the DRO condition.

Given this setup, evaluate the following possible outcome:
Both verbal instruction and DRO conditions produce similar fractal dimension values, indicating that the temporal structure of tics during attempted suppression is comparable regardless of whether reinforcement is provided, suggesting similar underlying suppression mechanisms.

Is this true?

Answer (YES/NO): NO